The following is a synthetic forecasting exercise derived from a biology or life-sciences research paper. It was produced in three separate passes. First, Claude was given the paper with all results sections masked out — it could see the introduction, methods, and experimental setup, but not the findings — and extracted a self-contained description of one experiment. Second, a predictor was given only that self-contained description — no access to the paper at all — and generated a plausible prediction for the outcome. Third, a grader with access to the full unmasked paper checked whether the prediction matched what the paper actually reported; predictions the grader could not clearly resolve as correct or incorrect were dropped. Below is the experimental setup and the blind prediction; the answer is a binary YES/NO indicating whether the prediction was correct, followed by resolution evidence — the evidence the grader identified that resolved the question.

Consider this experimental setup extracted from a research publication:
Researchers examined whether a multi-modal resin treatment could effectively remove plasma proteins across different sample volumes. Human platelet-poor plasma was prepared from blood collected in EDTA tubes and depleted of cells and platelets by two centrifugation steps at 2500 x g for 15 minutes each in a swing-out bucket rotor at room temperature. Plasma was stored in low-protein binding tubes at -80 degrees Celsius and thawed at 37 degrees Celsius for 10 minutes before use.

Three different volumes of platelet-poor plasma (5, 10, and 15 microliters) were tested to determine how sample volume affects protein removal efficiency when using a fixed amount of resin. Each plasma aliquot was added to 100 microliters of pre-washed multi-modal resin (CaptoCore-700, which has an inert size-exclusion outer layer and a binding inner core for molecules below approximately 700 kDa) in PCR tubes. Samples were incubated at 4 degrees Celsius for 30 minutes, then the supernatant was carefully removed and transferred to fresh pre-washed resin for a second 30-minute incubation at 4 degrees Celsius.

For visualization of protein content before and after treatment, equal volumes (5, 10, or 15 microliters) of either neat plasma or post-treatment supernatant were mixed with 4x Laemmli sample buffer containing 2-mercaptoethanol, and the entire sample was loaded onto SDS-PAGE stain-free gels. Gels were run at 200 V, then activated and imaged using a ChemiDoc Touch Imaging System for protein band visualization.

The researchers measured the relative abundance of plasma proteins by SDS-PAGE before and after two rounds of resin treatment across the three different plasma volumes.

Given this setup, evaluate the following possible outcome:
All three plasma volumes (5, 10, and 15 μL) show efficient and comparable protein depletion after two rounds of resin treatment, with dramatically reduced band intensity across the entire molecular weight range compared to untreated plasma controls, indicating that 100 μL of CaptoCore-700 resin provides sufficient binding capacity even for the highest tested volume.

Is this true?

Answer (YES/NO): NO